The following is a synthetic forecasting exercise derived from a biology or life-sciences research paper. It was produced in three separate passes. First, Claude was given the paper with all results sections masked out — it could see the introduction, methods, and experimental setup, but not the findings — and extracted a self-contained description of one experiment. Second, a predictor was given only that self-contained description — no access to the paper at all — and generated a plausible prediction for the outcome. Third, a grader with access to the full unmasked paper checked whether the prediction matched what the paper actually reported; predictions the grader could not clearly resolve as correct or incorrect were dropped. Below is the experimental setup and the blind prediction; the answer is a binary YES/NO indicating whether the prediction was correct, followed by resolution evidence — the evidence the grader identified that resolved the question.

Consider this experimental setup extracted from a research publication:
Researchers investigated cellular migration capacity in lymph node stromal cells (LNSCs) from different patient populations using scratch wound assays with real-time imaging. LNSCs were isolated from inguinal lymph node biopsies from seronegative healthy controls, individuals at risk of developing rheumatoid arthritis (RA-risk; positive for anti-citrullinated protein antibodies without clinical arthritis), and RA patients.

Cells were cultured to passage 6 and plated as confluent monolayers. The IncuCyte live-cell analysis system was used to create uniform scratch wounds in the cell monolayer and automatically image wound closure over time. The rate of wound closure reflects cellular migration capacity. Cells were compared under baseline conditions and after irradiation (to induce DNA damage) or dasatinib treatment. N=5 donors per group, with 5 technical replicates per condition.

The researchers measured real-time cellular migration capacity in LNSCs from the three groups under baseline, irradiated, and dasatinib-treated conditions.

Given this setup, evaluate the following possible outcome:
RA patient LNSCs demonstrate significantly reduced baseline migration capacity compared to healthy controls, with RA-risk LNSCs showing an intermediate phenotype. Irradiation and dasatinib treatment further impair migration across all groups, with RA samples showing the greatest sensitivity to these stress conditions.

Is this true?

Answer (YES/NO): NO